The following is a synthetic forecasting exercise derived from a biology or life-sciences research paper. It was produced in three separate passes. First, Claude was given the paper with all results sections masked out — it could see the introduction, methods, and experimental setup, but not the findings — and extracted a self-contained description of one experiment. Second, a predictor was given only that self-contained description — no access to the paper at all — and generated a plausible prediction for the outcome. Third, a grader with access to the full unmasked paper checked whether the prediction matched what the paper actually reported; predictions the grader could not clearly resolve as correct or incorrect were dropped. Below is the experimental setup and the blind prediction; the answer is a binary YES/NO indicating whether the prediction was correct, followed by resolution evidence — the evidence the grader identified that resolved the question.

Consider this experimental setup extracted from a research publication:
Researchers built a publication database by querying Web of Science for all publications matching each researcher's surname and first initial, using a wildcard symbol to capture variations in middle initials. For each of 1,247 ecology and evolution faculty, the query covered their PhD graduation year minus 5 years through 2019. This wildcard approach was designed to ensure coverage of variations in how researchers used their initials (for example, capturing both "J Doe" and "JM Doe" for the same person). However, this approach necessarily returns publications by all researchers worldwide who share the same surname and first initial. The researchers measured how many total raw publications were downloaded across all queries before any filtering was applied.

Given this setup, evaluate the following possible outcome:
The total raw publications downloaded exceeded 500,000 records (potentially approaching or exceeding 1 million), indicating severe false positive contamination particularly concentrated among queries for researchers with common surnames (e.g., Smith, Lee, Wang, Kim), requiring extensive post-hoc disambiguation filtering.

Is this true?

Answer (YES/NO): YES